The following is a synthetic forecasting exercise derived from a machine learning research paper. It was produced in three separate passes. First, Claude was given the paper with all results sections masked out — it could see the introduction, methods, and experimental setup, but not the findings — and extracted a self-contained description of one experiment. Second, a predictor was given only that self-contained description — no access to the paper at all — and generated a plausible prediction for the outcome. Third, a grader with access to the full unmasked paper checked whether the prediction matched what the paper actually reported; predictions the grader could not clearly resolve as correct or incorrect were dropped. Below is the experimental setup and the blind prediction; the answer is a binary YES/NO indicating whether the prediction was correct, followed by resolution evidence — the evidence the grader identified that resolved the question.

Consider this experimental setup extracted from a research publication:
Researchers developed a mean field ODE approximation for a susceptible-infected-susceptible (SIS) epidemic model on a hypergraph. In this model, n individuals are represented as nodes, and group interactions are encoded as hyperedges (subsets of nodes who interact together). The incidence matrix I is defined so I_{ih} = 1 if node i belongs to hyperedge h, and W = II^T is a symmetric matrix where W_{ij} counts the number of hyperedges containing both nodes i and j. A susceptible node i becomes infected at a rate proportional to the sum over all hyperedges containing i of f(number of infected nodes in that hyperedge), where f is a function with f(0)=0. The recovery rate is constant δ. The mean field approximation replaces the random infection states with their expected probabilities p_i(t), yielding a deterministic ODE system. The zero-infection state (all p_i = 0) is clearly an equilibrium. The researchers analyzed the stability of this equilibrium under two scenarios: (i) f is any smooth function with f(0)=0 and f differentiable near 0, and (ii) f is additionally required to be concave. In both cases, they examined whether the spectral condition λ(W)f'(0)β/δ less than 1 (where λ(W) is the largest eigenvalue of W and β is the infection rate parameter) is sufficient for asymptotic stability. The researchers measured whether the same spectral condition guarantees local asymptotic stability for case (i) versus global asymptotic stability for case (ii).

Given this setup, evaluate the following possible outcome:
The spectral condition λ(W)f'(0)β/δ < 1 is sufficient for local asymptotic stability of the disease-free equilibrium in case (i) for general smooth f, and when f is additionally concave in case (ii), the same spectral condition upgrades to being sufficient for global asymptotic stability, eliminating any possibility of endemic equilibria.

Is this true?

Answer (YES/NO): YES